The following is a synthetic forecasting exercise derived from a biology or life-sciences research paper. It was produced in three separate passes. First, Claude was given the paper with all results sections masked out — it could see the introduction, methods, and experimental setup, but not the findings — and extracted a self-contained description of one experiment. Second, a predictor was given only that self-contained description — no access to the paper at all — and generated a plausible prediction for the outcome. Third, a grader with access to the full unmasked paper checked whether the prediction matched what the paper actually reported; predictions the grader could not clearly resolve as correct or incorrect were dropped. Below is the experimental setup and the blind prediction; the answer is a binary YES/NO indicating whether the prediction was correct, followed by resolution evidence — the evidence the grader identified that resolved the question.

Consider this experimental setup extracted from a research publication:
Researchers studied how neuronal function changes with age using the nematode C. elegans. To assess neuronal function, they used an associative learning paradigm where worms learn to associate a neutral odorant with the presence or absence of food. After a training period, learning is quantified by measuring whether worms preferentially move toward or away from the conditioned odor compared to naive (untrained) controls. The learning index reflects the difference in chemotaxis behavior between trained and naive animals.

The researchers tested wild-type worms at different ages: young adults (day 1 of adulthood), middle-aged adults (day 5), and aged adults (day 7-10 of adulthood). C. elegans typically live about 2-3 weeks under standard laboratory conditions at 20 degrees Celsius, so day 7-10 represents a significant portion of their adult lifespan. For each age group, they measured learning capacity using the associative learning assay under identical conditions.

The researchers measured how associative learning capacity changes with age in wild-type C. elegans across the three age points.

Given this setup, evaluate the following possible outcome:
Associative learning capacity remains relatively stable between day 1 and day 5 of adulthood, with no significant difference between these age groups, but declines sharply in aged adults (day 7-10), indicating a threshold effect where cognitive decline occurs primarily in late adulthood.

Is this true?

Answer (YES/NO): NO